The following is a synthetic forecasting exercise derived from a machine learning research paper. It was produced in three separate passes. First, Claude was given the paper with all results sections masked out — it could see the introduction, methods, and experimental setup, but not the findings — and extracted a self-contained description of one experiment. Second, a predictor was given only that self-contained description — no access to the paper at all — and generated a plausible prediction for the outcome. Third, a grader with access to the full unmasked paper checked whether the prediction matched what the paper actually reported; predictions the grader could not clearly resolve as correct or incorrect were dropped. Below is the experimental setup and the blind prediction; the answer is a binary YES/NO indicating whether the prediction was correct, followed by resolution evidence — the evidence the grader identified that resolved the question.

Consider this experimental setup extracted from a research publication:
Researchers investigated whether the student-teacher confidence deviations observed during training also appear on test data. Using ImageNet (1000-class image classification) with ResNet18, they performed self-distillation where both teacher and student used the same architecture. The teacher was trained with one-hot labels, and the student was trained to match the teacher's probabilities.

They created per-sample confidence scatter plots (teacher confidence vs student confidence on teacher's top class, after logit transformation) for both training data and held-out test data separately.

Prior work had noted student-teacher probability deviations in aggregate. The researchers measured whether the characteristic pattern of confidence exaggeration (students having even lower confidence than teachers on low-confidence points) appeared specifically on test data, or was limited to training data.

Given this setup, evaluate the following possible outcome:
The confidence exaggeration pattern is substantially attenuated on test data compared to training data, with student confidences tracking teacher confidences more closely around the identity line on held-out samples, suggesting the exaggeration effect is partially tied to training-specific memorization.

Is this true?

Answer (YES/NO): NO